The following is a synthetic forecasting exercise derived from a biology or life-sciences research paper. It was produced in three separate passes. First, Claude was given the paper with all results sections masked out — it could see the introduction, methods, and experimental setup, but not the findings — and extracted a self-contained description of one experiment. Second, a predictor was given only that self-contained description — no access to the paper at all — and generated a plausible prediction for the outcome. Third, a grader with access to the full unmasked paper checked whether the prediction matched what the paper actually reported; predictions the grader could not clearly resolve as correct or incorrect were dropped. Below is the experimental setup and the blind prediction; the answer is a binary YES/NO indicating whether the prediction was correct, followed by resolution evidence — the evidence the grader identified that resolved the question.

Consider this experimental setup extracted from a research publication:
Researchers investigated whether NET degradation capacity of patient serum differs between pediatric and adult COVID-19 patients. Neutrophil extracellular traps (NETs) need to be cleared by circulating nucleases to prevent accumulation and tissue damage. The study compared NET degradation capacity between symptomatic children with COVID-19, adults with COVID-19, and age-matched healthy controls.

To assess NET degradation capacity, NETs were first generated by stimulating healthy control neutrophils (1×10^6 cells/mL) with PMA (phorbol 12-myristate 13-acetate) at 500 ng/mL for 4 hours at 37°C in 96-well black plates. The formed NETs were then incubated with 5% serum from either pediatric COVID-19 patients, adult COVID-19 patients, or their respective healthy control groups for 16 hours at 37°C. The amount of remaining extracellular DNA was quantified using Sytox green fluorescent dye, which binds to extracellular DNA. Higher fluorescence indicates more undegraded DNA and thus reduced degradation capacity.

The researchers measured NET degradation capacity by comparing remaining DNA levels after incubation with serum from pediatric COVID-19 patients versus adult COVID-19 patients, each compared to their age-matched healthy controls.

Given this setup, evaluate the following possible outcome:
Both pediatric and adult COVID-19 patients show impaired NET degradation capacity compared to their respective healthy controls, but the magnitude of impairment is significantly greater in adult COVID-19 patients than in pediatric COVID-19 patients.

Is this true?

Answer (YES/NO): NO